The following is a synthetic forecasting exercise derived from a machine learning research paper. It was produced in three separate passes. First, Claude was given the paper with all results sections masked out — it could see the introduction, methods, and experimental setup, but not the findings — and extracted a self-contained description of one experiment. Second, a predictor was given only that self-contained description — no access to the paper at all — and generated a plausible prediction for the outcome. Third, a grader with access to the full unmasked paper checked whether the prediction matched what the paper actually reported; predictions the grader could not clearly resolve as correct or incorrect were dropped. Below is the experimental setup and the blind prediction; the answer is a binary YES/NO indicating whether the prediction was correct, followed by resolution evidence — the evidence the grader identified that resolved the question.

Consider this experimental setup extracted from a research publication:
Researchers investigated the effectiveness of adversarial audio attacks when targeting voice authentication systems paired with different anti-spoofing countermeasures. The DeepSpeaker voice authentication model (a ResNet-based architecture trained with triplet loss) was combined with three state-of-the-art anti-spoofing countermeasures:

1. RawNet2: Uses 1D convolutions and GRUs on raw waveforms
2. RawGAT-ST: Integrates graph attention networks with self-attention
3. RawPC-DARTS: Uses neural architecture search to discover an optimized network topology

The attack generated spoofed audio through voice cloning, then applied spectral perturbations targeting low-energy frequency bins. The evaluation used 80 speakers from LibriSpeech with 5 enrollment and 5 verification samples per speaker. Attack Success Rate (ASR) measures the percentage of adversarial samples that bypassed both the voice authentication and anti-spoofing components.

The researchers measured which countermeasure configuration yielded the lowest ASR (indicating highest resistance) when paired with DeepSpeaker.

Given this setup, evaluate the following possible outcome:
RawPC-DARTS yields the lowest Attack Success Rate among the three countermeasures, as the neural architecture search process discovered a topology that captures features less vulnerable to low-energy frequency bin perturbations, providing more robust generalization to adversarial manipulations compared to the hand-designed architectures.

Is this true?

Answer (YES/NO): YES